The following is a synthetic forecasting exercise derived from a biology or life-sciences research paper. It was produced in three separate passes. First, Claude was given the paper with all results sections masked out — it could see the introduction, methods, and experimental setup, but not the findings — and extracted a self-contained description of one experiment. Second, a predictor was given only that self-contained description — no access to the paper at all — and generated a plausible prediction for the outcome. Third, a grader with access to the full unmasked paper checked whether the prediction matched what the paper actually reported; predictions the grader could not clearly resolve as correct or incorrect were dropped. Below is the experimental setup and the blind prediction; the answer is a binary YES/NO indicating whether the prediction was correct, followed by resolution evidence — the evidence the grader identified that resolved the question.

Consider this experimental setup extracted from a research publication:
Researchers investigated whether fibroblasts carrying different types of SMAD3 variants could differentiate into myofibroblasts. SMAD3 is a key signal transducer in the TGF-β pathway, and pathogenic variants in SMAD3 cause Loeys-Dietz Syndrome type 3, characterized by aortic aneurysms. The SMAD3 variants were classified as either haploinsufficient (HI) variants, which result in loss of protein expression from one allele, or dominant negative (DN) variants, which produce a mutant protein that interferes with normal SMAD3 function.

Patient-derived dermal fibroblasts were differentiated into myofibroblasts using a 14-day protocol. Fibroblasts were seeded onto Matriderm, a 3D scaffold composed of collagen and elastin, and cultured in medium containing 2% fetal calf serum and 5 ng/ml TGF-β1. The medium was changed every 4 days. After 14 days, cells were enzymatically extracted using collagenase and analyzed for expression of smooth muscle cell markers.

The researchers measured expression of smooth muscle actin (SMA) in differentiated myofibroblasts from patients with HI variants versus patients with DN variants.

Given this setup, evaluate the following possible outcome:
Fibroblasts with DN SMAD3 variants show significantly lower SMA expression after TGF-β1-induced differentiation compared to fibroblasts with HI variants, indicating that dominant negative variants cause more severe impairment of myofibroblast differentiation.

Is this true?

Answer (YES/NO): YES